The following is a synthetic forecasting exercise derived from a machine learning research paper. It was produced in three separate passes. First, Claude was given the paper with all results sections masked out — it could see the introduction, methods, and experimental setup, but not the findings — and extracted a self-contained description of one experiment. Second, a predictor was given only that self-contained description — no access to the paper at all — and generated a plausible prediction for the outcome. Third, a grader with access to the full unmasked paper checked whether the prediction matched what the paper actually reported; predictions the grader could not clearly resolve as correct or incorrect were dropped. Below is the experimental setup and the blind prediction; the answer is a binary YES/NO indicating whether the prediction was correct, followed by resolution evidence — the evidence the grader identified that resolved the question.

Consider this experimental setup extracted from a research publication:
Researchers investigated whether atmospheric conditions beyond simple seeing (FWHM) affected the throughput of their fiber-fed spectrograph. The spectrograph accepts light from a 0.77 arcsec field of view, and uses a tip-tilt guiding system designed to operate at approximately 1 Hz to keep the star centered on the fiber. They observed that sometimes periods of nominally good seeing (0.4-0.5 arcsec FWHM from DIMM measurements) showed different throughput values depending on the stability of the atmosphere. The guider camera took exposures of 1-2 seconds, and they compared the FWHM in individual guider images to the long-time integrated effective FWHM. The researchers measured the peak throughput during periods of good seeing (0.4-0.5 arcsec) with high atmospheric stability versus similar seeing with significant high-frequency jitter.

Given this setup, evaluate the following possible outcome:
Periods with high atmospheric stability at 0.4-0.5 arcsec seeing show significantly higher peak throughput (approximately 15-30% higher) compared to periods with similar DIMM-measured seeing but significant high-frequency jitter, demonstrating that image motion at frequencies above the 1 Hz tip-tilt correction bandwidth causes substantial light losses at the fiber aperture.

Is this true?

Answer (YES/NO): NO